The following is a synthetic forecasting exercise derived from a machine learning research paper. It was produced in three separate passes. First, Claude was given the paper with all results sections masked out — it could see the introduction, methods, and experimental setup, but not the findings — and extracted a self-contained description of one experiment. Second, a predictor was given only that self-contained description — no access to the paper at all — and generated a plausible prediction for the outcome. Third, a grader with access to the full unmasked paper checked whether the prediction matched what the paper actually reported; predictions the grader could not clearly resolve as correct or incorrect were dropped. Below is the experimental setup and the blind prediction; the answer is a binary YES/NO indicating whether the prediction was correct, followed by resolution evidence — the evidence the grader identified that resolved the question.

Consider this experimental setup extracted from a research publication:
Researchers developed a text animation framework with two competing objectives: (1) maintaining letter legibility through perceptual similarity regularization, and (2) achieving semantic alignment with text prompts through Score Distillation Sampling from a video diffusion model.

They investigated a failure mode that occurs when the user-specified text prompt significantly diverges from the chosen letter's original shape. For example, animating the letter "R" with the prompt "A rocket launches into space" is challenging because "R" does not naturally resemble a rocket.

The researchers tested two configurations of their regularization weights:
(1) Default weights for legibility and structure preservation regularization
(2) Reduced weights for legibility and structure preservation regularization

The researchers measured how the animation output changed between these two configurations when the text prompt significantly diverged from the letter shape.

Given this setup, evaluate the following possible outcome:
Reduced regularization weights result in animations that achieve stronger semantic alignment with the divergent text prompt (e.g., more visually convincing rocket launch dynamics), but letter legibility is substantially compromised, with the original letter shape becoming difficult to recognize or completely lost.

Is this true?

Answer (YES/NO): YES